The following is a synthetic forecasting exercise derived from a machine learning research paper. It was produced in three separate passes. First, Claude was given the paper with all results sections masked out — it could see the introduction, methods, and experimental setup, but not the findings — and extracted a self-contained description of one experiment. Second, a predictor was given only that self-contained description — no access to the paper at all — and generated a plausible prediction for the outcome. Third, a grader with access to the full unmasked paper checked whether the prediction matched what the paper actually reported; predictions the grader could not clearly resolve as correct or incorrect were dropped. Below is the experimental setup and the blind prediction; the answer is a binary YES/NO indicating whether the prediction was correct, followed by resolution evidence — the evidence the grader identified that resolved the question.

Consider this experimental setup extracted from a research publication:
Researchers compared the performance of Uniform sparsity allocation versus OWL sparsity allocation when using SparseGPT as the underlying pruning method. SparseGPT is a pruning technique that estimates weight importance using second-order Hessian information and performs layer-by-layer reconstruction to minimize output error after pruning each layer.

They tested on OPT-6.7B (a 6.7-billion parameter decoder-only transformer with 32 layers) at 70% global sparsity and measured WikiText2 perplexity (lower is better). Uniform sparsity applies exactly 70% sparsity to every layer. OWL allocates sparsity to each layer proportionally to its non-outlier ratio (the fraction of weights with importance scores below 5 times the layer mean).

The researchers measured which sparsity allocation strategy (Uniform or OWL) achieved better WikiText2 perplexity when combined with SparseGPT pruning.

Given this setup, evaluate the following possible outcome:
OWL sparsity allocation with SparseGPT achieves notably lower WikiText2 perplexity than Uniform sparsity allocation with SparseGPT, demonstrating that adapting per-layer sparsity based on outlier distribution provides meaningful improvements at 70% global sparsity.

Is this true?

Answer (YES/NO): NO